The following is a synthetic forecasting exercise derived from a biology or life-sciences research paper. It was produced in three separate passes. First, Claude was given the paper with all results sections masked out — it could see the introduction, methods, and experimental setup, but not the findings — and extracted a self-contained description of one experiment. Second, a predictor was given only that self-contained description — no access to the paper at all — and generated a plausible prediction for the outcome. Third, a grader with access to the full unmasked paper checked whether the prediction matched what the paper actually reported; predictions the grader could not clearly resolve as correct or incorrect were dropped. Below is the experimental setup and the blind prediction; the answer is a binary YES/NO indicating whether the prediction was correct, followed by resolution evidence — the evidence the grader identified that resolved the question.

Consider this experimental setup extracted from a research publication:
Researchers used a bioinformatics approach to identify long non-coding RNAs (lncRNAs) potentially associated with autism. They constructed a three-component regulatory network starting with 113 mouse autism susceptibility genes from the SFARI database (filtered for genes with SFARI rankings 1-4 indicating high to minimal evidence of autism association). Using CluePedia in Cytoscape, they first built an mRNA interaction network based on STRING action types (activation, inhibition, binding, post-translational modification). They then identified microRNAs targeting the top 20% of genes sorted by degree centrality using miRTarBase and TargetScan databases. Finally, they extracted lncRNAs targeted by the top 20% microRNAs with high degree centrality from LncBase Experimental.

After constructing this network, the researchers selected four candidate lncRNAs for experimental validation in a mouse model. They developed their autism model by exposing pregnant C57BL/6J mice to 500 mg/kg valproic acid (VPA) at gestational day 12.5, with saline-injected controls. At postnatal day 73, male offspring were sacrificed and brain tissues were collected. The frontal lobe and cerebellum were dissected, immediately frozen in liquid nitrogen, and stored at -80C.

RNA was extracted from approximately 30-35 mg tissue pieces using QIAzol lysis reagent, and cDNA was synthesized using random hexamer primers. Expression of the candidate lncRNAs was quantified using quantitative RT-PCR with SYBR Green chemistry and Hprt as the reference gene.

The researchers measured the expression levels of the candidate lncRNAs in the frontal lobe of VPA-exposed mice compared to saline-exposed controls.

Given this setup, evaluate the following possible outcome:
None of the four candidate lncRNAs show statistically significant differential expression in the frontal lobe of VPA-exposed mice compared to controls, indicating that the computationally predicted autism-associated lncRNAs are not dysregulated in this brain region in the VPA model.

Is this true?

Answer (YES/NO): NO